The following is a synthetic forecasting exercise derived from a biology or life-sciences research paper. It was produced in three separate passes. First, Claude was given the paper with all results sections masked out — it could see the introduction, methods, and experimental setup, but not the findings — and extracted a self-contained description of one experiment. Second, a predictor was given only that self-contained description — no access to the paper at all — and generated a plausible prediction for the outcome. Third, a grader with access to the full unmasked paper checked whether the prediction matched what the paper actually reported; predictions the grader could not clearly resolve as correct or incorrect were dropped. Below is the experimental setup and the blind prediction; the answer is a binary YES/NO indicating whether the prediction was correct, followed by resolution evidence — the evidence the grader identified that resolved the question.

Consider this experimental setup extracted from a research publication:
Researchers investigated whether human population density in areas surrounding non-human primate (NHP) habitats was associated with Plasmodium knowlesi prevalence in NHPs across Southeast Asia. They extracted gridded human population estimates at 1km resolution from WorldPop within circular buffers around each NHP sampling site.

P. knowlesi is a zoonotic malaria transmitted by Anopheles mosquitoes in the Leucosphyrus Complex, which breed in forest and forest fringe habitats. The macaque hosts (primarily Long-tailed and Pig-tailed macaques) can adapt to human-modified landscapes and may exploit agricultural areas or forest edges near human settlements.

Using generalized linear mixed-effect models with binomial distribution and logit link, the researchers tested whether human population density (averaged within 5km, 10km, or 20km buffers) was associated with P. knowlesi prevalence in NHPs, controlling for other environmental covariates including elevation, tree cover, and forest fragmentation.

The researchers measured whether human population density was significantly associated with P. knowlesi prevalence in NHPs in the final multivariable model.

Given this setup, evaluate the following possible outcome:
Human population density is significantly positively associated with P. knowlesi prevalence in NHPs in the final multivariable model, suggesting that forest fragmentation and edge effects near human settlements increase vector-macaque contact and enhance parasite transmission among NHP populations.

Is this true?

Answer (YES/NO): NO